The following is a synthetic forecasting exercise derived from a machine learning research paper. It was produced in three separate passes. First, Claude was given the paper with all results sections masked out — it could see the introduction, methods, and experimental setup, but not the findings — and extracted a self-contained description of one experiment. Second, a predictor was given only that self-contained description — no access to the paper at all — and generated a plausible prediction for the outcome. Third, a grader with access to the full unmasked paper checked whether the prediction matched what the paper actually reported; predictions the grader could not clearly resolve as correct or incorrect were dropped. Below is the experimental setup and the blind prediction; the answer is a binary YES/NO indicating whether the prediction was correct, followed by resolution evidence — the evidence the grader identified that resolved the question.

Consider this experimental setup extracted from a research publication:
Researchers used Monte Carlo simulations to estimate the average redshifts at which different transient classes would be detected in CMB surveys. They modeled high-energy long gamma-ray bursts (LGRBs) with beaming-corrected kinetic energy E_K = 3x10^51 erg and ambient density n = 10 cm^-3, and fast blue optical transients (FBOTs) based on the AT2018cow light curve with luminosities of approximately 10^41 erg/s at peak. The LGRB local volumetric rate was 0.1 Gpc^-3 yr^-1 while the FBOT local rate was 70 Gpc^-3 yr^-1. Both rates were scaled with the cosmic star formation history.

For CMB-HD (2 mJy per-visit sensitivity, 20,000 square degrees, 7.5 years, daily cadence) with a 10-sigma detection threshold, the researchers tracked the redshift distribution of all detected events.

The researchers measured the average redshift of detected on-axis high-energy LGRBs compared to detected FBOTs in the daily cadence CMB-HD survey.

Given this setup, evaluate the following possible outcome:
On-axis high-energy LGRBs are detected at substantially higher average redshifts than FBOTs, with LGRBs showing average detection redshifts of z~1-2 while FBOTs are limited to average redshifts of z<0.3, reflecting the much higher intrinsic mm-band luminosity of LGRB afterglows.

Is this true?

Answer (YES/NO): NO